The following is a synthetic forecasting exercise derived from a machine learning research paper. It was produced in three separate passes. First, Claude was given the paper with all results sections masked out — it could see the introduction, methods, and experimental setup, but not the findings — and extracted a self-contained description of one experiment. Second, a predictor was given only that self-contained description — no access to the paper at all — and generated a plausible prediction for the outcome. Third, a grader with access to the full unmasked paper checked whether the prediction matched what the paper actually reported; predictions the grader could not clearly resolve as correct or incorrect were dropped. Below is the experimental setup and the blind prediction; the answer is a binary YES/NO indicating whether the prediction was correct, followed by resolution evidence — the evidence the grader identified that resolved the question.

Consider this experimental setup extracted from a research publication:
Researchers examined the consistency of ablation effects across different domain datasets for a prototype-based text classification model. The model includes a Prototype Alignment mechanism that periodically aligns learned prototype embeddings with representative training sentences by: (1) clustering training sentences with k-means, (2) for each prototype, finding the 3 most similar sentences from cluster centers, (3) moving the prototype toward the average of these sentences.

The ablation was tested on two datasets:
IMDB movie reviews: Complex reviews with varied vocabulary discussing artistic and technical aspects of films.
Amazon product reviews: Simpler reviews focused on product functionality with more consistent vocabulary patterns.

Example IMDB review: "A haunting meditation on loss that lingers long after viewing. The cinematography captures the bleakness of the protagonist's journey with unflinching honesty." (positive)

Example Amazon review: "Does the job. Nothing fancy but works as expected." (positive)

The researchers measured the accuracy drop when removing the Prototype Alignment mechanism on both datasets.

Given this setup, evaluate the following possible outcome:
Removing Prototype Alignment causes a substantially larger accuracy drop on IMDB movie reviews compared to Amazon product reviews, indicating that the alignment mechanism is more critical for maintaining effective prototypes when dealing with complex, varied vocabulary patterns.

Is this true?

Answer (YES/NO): NO